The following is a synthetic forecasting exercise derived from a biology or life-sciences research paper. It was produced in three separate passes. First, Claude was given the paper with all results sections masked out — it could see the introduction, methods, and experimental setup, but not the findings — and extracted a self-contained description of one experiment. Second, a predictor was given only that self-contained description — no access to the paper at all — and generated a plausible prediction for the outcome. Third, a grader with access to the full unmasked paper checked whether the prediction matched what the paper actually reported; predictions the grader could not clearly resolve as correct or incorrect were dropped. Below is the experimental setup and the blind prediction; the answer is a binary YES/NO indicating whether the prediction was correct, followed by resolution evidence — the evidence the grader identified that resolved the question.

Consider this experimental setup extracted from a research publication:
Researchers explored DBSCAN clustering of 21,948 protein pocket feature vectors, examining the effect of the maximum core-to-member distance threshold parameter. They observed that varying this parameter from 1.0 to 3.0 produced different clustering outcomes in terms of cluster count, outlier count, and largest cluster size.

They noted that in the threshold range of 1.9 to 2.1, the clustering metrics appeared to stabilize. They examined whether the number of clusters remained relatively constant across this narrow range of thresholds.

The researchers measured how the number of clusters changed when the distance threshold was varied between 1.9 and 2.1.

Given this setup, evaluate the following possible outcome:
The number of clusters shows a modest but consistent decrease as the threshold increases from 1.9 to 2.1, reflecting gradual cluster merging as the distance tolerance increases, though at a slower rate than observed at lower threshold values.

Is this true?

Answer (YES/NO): NO